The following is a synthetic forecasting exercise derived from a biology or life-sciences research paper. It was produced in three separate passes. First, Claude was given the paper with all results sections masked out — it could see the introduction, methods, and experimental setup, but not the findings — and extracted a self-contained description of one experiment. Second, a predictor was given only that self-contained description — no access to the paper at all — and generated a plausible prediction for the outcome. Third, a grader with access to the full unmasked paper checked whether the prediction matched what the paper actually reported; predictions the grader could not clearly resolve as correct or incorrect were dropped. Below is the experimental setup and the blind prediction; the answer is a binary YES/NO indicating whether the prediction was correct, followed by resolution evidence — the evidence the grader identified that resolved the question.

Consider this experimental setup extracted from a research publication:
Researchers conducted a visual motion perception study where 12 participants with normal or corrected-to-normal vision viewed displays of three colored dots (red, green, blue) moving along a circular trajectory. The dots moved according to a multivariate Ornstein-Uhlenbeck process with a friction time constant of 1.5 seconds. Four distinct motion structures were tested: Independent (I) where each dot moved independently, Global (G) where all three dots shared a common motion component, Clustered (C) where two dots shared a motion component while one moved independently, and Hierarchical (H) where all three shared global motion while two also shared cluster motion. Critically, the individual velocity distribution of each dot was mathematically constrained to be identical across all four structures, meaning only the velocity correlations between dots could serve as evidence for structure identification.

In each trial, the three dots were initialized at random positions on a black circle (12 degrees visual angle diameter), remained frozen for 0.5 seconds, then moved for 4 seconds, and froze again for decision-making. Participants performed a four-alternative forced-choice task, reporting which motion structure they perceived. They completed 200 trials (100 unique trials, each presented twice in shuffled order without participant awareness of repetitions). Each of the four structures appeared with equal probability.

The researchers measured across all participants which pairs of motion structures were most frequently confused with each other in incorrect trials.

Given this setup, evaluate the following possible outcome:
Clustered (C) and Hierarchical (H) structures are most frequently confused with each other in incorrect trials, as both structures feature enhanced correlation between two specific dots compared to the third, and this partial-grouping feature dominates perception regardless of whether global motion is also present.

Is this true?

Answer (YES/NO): YES